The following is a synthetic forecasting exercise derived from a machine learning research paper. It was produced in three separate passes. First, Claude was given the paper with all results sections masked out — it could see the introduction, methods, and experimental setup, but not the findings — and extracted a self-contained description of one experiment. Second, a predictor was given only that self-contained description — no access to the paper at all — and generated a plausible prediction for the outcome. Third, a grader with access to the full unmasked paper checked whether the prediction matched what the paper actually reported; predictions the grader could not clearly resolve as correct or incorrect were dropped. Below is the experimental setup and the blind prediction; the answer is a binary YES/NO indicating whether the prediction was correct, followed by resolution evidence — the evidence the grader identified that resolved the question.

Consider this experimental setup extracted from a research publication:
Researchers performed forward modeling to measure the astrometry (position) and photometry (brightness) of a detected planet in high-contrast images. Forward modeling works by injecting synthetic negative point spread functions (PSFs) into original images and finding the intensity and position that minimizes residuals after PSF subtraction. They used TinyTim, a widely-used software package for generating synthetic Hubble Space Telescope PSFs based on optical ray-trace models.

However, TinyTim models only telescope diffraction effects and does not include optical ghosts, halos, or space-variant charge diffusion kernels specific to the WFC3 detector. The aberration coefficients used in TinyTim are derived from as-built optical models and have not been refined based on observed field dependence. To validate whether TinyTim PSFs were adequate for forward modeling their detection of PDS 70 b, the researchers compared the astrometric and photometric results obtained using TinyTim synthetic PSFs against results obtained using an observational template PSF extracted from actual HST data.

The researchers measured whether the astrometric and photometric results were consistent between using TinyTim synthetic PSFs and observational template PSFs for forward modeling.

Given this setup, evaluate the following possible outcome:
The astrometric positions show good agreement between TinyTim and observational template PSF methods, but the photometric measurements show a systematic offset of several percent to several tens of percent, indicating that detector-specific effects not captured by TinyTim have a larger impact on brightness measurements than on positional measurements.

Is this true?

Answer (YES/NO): NO